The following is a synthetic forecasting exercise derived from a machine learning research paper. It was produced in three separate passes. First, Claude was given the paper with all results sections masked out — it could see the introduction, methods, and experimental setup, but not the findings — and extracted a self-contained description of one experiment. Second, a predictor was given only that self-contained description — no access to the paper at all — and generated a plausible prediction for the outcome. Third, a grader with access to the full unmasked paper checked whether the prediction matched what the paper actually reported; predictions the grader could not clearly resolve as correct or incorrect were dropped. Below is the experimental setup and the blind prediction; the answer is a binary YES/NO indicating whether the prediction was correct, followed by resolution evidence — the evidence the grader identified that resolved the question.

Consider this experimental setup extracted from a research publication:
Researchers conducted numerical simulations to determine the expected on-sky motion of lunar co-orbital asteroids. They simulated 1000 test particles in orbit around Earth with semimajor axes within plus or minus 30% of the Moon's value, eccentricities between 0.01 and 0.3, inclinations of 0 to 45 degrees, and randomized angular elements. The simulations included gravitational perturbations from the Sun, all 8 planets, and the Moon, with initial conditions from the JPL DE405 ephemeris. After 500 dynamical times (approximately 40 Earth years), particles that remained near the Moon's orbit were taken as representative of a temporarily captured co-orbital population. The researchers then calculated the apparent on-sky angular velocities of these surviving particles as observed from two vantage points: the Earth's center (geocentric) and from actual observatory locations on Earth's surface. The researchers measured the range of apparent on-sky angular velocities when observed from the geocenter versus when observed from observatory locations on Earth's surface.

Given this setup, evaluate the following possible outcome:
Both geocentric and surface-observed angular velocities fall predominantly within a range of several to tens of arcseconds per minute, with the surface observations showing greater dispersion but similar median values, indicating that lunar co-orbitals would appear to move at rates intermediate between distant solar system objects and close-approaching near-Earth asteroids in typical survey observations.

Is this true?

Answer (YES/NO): NO